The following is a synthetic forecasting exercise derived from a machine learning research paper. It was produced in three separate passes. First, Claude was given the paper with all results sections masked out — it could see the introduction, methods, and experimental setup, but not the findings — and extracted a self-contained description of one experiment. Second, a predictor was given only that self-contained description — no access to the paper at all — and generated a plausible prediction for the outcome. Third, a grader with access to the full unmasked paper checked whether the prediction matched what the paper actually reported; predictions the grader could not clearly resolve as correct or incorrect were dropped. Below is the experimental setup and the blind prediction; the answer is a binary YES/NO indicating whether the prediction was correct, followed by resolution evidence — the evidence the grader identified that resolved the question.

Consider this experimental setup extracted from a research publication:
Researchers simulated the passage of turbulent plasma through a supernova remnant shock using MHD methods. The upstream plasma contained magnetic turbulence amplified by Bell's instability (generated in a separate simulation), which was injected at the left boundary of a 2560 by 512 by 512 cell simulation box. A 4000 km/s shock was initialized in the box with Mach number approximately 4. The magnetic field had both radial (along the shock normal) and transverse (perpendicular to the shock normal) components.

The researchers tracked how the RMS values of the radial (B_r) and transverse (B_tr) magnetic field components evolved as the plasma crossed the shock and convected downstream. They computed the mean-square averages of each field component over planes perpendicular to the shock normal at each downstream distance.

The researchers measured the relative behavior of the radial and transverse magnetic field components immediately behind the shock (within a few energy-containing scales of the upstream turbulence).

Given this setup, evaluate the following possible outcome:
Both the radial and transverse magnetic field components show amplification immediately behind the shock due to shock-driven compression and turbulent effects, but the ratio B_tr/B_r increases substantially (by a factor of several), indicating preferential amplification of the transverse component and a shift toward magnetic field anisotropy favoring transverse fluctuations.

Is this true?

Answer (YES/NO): YES